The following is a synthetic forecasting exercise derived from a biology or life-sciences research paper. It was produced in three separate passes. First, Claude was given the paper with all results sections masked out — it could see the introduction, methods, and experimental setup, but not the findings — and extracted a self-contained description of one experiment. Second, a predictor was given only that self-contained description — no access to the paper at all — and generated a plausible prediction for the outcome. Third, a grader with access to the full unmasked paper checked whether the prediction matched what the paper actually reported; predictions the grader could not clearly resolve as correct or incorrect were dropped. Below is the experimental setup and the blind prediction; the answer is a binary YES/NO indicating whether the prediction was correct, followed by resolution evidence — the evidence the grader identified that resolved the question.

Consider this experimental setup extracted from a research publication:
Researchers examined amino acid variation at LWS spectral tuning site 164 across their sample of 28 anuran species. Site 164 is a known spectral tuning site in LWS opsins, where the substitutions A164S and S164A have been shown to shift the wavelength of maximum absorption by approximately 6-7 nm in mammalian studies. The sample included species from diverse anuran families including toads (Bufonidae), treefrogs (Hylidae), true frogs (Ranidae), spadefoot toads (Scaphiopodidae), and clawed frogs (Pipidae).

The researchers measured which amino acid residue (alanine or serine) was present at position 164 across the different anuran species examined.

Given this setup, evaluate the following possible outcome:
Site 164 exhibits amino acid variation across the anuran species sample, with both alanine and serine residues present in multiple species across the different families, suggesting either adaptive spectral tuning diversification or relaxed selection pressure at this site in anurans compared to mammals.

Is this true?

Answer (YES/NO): YES